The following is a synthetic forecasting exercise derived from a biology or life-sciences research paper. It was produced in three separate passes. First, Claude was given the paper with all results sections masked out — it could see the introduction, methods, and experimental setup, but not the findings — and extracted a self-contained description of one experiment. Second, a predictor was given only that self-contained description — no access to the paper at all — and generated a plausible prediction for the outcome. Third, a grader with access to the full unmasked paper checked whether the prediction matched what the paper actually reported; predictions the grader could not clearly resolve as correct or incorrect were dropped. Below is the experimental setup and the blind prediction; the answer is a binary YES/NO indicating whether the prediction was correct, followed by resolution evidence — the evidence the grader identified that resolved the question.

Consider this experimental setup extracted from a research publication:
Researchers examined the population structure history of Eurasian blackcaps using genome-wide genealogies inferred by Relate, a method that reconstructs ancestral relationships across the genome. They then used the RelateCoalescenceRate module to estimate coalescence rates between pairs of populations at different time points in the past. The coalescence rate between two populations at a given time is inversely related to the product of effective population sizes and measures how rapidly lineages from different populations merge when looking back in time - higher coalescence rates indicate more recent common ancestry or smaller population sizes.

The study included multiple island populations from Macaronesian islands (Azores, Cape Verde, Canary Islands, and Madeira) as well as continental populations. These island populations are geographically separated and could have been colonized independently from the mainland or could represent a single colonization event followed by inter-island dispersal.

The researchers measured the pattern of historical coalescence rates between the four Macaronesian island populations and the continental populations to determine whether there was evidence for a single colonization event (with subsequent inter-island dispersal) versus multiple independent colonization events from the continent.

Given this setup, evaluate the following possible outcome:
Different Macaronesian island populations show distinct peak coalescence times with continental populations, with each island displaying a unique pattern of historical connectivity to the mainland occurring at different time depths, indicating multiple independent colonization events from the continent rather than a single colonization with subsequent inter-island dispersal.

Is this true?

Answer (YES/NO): NO